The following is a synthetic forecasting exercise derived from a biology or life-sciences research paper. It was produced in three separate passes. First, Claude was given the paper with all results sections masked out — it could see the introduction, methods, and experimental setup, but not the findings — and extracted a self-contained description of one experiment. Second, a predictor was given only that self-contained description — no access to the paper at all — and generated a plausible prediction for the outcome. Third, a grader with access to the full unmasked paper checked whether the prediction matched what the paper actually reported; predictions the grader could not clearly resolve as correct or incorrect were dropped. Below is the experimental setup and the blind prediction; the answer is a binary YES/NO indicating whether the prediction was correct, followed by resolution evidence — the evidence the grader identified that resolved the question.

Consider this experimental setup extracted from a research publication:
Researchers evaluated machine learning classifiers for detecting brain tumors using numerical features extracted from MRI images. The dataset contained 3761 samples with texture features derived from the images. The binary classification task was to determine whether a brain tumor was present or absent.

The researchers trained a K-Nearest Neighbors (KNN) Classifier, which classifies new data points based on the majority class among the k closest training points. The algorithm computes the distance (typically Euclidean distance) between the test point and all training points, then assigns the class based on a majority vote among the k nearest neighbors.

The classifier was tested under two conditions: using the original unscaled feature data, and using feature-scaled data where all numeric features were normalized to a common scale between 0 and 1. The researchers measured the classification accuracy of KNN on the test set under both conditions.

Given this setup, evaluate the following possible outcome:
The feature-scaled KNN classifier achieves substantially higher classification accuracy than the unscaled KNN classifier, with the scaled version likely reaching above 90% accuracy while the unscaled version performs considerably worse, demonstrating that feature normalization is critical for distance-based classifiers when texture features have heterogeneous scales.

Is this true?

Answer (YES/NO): YES